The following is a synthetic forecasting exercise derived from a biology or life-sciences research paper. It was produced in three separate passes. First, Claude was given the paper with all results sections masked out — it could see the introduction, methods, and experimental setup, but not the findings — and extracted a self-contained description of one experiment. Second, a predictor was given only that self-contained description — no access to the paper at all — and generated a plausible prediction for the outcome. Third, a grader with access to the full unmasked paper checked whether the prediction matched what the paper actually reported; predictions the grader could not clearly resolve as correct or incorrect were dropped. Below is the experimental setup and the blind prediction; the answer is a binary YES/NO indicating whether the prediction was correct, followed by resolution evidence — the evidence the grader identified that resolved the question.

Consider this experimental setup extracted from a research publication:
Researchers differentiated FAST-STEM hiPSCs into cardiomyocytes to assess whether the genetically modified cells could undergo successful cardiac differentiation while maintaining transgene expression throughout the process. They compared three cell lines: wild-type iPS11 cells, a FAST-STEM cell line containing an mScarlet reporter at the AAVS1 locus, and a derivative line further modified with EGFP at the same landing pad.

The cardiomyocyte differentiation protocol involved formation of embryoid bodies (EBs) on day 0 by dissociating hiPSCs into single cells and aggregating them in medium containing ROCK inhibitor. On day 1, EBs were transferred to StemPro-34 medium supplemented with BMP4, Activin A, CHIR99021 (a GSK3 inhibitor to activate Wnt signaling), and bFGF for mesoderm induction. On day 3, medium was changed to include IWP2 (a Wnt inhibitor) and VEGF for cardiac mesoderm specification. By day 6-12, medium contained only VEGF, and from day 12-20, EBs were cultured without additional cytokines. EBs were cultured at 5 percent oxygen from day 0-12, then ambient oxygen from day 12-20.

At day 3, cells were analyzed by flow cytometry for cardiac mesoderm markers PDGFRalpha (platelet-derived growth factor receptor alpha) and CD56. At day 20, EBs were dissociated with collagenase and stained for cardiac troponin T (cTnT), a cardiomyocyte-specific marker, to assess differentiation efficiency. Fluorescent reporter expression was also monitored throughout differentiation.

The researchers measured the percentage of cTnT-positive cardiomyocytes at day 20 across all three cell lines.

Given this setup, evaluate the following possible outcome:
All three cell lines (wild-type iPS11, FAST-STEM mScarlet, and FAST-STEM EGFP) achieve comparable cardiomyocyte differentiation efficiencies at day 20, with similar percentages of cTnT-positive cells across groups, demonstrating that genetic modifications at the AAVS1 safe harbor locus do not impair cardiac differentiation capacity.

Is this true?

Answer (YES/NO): YES